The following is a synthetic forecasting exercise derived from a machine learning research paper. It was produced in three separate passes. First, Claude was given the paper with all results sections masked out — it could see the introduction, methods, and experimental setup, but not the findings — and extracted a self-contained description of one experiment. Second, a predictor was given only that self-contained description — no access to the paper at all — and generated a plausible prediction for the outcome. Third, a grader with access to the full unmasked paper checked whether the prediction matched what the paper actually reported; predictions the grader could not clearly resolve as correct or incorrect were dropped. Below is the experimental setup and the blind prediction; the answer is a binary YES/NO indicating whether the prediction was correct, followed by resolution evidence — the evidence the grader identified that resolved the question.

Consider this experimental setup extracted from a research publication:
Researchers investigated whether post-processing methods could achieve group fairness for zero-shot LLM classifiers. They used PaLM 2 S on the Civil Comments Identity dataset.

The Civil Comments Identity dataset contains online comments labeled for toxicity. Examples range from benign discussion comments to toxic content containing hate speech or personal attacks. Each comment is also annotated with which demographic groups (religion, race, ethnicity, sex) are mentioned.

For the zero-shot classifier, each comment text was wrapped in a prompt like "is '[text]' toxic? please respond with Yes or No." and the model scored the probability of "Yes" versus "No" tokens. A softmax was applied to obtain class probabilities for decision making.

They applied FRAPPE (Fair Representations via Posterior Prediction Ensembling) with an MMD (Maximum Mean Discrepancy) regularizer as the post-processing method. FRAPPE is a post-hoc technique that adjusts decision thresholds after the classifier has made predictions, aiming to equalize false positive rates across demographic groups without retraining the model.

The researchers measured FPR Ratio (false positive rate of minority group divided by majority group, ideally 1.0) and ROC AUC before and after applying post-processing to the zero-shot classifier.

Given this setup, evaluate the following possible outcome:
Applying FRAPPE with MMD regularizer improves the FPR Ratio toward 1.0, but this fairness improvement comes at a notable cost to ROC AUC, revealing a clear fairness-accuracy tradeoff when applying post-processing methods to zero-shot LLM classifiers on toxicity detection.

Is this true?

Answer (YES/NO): NO